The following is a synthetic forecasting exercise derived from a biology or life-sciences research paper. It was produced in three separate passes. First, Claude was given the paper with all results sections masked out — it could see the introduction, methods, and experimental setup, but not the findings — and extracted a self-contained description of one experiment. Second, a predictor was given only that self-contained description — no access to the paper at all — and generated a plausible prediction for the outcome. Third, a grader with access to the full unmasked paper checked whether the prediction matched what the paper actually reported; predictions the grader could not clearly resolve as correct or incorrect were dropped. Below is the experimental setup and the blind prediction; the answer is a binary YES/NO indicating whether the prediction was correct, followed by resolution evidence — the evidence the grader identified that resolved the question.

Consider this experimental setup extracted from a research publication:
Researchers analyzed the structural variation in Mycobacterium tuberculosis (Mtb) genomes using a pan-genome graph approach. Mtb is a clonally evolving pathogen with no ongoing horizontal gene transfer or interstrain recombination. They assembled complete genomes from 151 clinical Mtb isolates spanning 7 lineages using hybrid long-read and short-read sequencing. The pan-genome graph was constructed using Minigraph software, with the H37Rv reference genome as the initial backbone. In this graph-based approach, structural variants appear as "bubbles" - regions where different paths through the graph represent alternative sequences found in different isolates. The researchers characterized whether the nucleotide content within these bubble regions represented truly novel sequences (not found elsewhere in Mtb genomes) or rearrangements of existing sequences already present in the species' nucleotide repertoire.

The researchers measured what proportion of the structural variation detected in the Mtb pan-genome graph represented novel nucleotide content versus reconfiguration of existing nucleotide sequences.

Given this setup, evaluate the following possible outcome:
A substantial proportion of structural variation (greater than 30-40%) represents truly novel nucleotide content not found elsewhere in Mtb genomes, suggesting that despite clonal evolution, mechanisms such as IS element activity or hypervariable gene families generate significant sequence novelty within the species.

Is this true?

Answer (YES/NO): NO